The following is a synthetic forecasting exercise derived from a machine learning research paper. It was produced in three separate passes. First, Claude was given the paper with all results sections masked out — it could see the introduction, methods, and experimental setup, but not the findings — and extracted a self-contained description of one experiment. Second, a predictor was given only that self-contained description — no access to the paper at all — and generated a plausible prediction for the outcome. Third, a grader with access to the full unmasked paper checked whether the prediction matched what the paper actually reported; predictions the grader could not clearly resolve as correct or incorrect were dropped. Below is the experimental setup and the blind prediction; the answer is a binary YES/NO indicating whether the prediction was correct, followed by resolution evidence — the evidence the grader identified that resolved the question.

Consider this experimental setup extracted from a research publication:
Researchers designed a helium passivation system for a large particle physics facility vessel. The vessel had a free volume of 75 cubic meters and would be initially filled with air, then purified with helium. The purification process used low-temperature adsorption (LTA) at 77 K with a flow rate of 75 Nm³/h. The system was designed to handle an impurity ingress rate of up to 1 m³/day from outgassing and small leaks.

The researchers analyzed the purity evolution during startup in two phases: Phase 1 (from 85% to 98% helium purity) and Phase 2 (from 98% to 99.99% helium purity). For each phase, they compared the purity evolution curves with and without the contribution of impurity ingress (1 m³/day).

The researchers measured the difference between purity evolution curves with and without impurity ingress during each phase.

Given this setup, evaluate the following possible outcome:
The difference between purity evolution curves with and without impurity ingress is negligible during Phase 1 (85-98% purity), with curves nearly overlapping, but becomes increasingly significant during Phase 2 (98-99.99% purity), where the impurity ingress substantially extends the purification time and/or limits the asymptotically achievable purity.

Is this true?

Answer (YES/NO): YES